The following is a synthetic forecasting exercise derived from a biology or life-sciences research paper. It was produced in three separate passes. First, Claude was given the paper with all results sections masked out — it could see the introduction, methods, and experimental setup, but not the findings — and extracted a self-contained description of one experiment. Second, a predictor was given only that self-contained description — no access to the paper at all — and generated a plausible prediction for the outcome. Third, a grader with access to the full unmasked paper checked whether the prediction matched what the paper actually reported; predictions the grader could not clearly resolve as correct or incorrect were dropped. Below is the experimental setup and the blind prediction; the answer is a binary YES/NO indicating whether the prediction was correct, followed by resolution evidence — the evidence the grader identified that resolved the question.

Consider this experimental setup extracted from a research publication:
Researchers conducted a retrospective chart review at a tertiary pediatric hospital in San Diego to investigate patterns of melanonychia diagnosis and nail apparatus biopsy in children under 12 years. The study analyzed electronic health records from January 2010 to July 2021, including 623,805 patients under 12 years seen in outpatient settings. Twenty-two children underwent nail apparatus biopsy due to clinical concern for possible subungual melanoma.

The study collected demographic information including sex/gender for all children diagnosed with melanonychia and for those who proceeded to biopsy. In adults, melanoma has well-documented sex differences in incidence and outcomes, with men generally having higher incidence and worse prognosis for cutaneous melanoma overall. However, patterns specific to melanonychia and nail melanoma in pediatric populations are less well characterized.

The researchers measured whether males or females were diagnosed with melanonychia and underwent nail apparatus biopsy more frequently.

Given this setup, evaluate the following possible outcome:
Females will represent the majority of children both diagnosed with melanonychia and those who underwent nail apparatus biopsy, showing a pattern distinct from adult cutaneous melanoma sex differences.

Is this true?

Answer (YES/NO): NO